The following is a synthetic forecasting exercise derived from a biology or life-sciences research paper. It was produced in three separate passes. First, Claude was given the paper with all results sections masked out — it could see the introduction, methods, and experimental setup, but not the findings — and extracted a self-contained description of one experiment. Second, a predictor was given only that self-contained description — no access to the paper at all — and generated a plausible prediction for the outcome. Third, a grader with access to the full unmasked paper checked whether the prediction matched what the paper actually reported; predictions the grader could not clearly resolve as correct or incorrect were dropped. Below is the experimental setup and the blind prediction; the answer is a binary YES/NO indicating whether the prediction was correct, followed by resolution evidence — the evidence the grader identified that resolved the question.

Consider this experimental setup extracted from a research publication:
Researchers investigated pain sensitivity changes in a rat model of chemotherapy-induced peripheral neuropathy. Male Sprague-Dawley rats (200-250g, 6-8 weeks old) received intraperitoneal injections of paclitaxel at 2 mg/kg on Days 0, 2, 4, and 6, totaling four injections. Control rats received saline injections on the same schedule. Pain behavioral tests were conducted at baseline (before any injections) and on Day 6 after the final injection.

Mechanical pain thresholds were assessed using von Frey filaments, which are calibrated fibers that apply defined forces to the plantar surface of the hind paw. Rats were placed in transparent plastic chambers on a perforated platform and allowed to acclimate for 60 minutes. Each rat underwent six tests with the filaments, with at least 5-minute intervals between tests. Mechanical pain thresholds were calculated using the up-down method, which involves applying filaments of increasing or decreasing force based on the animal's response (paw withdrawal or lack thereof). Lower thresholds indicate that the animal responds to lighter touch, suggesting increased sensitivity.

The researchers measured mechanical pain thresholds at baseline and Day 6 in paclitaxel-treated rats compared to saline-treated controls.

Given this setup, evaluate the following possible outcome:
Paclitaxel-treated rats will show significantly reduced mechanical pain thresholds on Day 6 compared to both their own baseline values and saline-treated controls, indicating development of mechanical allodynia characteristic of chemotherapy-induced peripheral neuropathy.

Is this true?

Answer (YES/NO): YES